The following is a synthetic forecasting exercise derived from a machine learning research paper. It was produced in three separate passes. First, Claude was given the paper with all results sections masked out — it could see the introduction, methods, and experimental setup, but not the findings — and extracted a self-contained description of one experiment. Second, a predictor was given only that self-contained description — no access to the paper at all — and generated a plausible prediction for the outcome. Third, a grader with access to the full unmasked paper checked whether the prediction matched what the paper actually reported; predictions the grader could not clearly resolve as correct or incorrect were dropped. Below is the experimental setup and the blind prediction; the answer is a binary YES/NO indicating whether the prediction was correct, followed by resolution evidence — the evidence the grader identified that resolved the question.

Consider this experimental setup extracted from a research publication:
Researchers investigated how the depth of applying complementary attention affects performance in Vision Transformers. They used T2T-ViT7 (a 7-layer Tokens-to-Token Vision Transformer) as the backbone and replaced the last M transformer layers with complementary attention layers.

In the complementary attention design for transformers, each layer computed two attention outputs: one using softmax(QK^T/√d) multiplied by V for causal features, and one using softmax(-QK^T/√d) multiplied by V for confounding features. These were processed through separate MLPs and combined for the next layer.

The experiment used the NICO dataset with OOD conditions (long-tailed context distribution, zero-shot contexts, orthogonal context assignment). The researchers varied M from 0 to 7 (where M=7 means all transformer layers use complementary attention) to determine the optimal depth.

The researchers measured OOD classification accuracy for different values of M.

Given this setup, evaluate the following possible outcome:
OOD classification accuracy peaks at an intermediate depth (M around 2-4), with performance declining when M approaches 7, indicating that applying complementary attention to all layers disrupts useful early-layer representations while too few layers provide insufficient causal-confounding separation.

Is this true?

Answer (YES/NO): NO